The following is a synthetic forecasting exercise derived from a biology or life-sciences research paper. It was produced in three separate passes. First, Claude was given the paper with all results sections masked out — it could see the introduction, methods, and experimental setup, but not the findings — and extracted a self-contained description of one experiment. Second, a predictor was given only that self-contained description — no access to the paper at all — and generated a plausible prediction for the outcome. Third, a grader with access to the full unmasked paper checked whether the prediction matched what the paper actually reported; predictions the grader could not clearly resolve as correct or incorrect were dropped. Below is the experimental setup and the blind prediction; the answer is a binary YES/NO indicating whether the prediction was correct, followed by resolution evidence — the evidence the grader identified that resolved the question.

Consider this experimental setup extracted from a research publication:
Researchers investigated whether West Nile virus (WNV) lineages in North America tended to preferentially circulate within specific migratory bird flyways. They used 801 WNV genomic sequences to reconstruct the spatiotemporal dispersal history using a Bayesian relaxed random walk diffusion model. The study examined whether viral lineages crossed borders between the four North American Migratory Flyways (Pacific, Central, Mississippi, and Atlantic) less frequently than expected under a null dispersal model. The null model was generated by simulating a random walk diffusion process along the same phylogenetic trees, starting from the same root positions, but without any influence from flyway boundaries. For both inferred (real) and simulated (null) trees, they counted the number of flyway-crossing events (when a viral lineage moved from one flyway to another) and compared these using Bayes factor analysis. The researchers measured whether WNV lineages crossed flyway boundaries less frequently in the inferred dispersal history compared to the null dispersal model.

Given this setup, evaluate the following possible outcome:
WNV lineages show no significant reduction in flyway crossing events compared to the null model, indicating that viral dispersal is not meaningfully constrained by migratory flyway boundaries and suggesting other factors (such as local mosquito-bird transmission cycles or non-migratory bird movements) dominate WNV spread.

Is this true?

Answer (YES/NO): YES